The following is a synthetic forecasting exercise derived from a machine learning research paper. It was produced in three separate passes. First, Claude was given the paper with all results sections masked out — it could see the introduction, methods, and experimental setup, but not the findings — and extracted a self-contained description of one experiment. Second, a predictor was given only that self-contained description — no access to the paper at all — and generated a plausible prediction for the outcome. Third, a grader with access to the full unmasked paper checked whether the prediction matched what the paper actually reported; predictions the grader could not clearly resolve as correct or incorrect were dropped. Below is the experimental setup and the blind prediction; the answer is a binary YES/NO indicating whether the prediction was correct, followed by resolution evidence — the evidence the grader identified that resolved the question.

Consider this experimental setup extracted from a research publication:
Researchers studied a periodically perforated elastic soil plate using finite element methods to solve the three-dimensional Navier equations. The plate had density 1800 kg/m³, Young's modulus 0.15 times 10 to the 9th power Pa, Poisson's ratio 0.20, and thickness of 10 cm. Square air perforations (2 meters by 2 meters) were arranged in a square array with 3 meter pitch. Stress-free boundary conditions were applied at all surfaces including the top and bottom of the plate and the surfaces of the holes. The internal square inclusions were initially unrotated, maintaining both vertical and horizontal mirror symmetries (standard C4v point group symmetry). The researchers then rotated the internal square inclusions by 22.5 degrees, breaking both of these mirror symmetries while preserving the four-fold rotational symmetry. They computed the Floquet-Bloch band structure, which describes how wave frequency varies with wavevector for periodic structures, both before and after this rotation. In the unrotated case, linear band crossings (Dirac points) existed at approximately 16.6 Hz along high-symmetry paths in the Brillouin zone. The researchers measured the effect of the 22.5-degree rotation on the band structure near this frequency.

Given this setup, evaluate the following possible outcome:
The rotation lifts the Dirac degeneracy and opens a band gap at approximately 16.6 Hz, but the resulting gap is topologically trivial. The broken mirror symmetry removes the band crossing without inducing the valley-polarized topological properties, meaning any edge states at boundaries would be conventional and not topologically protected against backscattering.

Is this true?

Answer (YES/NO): NO